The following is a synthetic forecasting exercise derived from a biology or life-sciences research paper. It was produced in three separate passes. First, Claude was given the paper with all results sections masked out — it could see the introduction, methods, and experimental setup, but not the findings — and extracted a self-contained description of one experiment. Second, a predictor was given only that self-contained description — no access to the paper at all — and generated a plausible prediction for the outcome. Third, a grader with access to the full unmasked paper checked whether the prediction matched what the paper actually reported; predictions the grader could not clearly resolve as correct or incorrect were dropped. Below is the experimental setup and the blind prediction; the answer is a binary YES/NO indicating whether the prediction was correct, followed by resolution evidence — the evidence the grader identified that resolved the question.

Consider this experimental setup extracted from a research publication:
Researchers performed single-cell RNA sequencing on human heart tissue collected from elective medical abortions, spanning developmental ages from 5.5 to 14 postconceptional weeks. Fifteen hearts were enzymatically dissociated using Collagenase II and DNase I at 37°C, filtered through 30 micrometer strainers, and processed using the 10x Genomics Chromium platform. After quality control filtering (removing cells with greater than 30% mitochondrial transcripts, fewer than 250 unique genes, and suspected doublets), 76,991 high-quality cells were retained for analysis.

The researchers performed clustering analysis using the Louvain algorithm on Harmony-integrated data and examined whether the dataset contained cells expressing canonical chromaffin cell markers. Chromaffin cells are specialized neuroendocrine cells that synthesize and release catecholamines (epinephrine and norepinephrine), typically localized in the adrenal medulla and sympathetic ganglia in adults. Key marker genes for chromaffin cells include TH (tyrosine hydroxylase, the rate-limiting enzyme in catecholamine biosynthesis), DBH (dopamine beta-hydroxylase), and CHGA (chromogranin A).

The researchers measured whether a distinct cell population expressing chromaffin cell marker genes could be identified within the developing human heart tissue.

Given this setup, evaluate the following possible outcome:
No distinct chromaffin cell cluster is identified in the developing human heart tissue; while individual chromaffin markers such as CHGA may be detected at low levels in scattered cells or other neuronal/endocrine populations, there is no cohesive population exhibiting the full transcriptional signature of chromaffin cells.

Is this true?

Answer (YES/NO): NO